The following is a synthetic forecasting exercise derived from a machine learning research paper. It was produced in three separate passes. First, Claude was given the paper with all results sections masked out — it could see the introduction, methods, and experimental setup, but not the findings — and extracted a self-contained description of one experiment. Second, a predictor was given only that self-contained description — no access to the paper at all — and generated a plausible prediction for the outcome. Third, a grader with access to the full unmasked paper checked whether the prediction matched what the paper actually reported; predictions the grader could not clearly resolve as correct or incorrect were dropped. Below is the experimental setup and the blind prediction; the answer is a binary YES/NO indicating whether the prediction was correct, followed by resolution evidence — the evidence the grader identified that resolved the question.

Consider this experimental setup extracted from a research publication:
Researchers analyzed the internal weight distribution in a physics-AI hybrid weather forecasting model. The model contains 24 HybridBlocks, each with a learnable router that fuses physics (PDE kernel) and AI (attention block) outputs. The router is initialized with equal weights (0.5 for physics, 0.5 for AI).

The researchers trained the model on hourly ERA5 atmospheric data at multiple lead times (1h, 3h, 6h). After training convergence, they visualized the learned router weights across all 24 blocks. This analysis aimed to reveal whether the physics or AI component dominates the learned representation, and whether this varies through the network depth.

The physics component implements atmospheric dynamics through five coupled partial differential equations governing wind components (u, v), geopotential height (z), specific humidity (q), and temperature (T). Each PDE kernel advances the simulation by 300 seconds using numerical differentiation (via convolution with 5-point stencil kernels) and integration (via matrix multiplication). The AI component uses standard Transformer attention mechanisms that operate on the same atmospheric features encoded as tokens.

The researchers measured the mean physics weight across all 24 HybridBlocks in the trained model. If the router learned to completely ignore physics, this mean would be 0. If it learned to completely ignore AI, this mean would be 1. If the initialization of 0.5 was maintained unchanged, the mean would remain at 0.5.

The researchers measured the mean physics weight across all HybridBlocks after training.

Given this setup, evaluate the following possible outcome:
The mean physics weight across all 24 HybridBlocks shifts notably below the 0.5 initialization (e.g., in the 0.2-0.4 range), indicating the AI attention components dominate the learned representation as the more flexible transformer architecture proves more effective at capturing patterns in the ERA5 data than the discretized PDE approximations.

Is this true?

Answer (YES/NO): NO